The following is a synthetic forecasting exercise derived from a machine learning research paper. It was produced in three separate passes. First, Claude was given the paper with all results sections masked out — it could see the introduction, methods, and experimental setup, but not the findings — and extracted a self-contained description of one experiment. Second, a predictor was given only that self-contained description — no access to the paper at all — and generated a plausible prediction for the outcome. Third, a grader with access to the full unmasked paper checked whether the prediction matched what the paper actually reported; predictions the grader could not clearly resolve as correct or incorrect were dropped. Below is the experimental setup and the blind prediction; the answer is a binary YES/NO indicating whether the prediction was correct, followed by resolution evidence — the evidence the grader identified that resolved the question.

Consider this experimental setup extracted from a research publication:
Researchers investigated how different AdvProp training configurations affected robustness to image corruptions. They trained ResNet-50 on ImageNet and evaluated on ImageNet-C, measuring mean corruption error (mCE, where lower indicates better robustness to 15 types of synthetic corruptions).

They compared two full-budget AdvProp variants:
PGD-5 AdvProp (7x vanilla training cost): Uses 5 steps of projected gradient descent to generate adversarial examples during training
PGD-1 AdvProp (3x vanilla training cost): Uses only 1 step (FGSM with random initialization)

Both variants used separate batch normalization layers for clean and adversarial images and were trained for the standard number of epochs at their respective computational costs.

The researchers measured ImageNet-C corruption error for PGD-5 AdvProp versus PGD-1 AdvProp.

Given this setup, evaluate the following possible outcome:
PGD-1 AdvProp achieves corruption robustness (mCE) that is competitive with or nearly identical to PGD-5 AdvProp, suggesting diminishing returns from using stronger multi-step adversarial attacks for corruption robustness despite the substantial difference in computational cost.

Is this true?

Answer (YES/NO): NO